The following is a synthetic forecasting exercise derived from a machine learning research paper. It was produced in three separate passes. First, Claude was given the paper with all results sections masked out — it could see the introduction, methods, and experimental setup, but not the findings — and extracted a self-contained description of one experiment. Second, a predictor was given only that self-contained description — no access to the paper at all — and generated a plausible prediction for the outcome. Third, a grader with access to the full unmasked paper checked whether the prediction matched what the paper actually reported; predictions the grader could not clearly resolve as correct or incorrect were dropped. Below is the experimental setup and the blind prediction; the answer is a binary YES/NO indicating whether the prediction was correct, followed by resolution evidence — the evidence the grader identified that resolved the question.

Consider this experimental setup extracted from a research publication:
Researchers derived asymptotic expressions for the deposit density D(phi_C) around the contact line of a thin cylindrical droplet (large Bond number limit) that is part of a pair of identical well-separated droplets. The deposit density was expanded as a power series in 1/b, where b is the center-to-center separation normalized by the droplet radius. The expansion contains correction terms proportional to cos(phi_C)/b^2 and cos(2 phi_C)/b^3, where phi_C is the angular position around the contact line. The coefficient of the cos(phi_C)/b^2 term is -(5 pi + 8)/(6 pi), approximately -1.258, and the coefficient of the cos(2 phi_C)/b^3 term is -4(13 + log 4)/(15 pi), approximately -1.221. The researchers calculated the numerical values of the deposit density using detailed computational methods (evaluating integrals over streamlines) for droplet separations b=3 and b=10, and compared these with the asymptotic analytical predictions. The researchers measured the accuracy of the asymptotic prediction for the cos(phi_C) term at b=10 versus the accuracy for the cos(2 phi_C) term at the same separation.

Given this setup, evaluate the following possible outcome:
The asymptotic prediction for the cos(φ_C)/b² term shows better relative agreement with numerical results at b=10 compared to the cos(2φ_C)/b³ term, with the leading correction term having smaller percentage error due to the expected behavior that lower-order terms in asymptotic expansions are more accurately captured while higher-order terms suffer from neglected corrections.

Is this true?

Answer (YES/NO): YES